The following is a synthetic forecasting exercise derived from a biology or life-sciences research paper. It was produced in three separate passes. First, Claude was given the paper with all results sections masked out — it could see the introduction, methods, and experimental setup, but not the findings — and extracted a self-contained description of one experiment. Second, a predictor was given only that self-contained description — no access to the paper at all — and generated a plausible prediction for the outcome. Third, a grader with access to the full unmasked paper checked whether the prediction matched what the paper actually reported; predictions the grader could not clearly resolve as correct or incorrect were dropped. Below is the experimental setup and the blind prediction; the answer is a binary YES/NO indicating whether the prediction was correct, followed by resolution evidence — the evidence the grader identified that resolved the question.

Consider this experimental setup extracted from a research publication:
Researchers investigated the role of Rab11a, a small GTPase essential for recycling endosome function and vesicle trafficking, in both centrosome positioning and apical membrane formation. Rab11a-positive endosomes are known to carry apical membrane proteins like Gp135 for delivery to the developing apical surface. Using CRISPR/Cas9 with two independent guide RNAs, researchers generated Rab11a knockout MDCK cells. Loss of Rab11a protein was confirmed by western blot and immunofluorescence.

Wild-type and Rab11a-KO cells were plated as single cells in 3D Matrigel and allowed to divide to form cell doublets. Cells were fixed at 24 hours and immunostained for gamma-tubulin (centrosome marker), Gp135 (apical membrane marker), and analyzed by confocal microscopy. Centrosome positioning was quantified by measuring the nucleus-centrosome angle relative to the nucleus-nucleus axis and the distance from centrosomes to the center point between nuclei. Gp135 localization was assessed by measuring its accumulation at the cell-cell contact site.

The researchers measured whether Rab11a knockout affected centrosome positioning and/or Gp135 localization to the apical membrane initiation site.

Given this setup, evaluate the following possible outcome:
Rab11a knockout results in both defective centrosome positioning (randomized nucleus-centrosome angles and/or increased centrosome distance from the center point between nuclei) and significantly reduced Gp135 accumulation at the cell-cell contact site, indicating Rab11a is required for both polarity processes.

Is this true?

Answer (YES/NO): NO